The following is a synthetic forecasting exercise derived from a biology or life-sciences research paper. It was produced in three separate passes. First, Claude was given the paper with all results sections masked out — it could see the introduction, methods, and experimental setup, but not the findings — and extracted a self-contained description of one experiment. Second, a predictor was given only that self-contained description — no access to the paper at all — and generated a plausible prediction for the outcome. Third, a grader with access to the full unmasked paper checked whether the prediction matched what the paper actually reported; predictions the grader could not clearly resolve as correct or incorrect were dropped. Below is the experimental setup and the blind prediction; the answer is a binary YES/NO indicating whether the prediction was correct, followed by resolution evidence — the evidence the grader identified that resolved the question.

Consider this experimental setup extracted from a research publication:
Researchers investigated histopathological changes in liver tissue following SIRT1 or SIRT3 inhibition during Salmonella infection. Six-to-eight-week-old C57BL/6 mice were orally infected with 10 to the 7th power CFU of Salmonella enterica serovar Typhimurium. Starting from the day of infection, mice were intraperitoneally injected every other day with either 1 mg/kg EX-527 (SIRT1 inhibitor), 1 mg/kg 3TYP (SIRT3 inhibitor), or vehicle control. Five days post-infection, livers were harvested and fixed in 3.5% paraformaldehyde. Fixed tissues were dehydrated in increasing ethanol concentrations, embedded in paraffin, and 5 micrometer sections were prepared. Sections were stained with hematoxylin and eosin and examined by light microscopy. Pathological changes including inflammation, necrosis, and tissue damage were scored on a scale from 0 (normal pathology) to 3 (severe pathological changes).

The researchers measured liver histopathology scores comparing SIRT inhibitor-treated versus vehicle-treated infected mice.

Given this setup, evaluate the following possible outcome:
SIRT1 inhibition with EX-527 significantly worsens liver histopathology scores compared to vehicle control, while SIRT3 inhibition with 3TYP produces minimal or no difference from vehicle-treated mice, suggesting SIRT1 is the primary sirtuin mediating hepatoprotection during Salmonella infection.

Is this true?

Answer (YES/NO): NO